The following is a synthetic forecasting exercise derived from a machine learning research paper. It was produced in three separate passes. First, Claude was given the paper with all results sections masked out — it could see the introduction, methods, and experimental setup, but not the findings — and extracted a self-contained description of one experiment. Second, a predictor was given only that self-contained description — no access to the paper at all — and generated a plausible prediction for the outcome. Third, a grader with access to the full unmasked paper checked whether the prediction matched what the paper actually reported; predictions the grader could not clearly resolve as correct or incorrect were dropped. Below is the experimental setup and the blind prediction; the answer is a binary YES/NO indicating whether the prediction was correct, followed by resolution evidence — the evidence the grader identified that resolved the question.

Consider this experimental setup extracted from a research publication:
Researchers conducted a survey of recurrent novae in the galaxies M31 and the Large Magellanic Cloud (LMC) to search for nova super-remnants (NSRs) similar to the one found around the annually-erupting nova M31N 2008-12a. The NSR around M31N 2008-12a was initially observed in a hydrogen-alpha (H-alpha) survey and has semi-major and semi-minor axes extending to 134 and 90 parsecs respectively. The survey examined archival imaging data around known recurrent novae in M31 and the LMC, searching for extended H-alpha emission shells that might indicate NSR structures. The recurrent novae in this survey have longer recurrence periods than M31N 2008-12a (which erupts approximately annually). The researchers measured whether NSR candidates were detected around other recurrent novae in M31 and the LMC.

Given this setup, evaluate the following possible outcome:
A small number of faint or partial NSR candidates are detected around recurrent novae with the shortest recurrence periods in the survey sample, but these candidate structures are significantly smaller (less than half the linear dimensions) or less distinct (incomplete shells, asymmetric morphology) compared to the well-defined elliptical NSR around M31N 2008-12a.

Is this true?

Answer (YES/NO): NO